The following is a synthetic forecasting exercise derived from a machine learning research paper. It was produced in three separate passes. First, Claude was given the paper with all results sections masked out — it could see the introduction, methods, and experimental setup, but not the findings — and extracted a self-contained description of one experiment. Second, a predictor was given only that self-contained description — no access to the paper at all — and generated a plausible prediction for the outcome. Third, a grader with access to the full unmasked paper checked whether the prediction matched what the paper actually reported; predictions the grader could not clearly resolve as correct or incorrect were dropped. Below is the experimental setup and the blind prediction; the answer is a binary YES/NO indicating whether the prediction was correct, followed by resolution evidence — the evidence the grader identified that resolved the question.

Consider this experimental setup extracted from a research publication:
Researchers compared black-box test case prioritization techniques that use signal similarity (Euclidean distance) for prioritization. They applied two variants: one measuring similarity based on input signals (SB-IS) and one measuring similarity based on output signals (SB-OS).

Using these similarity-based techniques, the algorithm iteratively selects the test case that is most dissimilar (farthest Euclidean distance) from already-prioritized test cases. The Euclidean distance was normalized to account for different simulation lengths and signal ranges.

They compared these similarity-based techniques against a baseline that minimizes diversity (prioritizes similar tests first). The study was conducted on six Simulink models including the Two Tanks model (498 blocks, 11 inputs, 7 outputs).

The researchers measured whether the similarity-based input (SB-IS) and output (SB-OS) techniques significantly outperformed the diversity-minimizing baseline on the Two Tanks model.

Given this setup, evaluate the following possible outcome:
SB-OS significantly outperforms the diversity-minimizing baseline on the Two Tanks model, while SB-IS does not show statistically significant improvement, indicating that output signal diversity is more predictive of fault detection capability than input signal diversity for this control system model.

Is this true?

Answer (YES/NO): NO